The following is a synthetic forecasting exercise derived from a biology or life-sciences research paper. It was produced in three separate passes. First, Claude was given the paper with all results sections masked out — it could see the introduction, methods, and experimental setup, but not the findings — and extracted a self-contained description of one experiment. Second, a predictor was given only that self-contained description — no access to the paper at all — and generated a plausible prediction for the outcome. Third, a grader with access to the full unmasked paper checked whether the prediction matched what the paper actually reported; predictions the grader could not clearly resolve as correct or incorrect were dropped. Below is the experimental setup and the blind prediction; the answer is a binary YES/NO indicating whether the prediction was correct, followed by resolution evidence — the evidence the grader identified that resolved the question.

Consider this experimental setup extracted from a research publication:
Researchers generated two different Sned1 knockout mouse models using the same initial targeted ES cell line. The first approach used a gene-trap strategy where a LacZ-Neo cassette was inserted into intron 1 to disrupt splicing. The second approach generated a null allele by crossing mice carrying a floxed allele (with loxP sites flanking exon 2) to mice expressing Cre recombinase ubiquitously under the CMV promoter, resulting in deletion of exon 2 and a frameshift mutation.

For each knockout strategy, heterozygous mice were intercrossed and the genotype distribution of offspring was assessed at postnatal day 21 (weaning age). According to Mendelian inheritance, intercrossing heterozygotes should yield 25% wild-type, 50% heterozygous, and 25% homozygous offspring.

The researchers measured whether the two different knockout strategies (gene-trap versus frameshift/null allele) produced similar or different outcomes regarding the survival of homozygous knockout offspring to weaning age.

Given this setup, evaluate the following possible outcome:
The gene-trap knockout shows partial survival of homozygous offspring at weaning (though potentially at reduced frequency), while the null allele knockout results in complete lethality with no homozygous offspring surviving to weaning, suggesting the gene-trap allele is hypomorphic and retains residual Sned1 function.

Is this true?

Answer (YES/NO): NO